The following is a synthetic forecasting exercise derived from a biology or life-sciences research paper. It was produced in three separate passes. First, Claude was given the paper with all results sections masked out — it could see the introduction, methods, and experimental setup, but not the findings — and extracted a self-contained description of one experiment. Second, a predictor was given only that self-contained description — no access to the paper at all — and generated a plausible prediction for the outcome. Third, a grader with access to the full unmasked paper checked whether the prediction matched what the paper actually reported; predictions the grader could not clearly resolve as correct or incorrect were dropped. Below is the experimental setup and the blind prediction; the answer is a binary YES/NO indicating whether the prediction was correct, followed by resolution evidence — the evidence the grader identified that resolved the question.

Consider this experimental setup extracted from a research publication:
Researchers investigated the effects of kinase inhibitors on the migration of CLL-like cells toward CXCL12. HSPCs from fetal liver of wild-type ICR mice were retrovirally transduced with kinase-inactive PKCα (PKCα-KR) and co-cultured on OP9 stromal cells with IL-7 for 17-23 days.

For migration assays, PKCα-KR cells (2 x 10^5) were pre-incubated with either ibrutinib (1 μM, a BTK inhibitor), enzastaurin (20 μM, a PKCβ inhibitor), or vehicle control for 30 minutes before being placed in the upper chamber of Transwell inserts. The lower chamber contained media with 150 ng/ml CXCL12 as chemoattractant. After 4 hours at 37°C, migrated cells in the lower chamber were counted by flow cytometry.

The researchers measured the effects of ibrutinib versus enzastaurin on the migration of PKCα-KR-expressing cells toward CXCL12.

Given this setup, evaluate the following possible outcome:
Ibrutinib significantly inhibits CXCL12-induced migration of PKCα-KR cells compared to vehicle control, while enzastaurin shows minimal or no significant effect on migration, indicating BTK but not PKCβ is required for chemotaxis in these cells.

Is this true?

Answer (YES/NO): NO